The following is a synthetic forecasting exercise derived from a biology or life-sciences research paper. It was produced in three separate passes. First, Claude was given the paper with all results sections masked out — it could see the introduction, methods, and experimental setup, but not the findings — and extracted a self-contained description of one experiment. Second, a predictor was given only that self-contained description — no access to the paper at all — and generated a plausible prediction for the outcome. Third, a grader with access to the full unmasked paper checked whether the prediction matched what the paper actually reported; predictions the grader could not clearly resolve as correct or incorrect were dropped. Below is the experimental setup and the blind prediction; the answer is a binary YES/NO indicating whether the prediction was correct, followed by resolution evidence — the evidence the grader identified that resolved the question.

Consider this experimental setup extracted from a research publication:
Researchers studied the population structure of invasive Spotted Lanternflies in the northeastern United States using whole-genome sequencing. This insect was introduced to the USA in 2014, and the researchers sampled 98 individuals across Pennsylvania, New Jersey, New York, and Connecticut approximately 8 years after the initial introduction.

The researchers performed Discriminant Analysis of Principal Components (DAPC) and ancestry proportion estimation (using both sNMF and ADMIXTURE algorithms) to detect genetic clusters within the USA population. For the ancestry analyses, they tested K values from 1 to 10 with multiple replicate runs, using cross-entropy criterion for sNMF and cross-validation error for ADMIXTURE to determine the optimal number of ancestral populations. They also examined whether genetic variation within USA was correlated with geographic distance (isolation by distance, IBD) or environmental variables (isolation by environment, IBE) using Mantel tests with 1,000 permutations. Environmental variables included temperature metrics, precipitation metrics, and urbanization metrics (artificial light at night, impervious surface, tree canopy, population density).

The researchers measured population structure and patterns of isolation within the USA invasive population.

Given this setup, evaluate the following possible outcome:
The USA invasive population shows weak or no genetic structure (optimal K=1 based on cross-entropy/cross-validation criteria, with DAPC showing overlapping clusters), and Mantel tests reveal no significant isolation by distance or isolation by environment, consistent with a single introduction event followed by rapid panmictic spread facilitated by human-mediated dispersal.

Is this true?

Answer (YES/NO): YES